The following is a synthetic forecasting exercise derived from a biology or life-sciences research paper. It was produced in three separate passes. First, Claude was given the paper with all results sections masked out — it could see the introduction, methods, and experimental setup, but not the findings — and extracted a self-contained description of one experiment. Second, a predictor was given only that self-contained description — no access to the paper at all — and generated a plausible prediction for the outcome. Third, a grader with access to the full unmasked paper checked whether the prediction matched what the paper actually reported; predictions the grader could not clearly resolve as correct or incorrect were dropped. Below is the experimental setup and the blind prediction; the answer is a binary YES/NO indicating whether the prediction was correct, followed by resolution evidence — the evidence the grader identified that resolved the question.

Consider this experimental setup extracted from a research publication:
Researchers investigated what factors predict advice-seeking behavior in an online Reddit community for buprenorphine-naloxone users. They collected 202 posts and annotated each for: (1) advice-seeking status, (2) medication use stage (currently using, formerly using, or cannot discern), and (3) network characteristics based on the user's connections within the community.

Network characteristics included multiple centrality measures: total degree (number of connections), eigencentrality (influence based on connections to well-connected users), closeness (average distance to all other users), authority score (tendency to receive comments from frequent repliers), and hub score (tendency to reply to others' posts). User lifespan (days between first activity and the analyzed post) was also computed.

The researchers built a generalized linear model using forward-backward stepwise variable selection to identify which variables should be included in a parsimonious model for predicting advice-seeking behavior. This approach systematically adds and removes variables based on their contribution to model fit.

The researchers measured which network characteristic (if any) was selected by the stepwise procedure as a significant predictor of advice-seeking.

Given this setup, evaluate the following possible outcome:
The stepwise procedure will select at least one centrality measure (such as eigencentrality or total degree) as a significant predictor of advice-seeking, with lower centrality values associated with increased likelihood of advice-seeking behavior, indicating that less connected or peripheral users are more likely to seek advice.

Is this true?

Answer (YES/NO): YES